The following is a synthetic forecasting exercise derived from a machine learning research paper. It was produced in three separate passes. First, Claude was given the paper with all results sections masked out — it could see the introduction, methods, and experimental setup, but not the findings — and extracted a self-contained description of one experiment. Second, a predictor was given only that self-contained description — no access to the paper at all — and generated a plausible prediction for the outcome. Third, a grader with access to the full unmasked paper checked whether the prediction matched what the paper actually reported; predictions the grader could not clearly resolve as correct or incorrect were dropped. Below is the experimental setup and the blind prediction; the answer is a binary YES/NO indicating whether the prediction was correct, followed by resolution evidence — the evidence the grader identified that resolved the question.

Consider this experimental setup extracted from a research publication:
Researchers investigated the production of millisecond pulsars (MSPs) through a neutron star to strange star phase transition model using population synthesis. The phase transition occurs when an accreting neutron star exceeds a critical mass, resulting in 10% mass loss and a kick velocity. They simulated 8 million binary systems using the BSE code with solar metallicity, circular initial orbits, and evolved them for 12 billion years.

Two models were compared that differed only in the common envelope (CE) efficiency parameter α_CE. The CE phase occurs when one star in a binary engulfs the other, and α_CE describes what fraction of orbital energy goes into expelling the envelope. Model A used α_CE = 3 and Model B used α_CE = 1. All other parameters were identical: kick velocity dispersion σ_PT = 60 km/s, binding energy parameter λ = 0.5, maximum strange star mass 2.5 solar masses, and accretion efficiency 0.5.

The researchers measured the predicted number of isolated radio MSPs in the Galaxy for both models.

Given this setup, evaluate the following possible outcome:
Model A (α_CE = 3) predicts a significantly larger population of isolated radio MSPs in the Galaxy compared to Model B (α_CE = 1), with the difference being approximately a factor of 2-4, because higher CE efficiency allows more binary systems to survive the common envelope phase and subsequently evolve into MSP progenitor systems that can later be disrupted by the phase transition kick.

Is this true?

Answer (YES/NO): NO